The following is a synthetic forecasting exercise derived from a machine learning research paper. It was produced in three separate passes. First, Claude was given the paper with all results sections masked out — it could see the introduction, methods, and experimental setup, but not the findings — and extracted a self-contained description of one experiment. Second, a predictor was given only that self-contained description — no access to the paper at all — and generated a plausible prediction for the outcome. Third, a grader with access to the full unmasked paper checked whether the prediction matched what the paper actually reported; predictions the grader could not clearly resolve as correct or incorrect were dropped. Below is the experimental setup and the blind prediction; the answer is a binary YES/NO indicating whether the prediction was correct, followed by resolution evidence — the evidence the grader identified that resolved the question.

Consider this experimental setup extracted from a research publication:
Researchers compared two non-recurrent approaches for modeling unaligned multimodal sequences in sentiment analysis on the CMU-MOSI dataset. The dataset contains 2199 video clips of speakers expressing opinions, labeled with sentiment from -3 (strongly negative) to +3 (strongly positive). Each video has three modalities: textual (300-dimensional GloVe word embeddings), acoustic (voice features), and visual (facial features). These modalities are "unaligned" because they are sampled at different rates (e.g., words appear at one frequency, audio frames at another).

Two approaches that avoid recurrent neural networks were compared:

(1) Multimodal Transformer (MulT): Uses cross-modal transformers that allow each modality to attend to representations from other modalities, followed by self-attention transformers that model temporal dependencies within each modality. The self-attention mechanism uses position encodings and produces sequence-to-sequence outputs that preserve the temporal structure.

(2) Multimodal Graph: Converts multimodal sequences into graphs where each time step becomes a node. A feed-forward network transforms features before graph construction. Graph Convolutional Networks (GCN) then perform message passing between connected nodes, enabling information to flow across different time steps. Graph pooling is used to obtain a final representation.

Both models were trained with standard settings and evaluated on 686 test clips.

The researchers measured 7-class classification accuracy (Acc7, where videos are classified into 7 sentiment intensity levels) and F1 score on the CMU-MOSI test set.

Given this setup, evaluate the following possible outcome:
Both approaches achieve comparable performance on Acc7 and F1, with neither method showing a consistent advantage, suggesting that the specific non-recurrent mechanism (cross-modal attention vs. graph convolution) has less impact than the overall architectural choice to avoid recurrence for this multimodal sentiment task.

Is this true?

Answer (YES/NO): NO